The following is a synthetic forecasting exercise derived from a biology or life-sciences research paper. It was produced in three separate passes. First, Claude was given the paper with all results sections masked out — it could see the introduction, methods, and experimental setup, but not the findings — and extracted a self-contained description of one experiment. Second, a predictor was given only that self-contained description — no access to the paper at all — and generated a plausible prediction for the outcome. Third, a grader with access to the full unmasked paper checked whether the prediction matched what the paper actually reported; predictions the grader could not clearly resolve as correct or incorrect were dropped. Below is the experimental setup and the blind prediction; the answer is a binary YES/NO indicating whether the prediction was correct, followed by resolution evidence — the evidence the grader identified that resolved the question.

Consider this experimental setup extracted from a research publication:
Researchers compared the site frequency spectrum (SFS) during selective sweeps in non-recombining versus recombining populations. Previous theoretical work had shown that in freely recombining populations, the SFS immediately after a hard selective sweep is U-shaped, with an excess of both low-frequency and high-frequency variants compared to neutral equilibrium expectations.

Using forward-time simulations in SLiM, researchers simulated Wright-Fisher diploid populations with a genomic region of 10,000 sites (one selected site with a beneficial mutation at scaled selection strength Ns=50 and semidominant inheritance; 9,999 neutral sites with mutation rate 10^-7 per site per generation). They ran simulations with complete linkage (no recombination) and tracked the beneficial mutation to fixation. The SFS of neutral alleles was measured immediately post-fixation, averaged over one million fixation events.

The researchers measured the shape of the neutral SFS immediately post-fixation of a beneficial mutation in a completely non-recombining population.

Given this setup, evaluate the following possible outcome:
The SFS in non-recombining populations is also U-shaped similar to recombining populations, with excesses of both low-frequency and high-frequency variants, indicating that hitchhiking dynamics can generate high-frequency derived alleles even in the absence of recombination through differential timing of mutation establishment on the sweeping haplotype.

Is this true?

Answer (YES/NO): NO